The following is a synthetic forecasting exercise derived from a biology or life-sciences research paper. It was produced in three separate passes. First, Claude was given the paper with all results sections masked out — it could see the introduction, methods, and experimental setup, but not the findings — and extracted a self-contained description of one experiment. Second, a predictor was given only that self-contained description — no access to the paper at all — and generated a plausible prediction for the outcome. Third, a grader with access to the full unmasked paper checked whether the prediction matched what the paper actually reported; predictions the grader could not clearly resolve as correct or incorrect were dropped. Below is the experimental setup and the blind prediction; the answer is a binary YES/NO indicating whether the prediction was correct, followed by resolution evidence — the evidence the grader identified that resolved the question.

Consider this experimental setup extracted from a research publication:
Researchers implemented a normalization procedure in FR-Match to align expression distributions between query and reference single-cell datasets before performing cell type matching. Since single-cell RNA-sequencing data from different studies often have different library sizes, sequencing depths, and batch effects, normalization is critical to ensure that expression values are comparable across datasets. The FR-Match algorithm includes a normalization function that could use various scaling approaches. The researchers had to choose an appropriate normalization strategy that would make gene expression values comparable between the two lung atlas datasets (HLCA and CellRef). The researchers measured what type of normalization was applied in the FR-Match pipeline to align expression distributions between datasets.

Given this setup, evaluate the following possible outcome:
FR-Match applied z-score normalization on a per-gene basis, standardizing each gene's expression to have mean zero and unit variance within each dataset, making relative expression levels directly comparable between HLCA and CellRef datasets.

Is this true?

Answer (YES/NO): NO